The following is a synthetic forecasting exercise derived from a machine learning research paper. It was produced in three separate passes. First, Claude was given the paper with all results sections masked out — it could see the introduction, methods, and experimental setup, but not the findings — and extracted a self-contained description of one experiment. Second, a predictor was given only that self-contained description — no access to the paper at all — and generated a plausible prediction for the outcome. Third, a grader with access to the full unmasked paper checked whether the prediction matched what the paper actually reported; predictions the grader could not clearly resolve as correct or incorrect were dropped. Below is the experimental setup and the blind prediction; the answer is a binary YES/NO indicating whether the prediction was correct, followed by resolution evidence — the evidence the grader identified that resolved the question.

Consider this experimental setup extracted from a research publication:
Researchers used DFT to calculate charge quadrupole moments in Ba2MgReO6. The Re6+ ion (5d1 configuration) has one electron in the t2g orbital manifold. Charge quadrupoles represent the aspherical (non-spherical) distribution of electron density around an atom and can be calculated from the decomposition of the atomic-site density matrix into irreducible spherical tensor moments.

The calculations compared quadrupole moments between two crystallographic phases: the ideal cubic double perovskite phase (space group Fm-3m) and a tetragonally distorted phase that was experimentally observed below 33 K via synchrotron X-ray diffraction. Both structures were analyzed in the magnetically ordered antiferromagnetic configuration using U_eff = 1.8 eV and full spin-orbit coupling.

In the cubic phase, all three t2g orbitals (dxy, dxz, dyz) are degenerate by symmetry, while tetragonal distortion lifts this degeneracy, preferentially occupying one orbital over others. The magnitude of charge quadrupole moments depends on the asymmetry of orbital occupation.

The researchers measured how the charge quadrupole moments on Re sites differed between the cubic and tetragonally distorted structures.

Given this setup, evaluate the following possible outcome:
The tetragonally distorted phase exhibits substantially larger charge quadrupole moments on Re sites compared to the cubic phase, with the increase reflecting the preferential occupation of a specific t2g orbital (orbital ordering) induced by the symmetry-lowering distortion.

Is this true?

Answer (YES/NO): NO